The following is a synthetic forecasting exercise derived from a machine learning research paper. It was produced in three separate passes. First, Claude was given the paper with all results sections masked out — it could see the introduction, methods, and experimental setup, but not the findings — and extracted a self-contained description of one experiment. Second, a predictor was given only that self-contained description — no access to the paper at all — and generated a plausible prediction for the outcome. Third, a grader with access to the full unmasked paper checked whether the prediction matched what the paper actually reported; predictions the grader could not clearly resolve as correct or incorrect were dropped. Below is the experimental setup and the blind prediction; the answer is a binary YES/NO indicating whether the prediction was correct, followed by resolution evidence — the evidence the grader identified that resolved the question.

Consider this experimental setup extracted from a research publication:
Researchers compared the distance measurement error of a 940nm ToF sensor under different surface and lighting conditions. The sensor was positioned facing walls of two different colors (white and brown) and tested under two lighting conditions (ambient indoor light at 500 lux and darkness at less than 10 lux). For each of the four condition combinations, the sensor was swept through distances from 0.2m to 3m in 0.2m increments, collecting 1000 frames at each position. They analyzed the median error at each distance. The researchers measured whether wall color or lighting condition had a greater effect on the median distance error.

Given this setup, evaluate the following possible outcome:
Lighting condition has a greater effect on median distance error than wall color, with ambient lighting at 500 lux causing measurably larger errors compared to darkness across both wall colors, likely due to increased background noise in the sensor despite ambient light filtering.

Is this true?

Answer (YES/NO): NO